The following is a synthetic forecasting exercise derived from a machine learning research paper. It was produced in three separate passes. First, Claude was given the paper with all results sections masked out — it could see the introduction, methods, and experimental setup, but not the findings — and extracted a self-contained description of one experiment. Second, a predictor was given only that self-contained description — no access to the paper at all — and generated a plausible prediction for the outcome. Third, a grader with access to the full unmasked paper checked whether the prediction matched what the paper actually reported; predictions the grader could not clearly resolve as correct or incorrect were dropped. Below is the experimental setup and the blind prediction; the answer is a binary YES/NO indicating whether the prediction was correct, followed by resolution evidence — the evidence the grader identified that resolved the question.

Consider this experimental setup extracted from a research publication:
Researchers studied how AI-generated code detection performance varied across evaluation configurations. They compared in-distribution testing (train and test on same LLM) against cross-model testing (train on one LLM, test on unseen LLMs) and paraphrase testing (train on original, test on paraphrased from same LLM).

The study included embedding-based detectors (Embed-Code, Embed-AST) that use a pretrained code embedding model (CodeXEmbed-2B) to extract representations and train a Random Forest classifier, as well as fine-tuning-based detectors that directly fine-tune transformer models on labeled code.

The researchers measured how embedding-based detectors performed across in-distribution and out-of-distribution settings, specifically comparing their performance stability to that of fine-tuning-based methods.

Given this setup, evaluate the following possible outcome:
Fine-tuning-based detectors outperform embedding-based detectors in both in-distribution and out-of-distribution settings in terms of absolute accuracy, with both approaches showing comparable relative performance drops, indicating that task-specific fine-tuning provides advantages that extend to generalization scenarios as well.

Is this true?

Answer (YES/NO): NO